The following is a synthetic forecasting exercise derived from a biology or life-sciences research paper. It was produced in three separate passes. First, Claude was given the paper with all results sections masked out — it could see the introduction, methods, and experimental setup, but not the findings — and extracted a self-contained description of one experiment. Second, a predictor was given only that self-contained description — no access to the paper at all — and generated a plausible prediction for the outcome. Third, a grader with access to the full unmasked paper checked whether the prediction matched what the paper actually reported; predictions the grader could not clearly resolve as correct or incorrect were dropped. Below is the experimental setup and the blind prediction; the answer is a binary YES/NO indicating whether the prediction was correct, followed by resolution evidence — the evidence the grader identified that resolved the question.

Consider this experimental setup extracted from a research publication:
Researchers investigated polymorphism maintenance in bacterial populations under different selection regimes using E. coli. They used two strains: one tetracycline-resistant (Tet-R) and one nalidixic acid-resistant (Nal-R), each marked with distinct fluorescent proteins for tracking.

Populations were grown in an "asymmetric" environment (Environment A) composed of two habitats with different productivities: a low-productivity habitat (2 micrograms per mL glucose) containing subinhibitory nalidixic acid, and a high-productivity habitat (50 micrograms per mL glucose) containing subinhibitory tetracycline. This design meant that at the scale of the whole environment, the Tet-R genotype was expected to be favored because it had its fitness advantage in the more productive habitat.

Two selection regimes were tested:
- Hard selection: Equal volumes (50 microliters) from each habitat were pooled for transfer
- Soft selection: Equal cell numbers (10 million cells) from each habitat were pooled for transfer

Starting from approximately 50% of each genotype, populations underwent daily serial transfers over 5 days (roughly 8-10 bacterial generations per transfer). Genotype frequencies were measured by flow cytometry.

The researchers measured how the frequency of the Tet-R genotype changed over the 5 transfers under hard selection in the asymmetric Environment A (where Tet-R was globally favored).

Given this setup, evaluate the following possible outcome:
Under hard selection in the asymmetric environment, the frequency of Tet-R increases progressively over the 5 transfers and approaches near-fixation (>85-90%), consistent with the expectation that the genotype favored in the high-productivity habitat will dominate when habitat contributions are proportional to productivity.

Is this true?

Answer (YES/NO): YES